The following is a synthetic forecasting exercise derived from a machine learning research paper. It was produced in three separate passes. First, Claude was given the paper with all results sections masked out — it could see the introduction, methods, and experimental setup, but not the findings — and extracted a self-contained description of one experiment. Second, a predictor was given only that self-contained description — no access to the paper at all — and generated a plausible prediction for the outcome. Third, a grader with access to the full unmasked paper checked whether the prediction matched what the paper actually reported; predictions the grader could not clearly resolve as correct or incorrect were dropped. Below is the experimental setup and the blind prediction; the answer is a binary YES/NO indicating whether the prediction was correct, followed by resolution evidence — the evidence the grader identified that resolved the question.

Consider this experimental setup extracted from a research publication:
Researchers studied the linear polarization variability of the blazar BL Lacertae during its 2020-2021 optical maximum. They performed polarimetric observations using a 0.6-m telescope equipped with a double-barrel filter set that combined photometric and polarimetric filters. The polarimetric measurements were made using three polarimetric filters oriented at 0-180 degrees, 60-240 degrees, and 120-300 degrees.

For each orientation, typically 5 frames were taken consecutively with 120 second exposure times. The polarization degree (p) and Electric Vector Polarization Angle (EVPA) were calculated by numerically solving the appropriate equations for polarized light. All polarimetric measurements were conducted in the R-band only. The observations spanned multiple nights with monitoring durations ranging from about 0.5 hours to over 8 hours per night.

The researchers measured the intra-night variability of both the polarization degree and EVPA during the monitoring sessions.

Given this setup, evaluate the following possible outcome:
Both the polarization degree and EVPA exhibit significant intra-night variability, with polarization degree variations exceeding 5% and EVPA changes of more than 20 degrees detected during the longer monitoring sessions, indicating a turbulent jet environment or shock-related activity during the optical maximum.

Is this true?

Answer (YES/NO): NO